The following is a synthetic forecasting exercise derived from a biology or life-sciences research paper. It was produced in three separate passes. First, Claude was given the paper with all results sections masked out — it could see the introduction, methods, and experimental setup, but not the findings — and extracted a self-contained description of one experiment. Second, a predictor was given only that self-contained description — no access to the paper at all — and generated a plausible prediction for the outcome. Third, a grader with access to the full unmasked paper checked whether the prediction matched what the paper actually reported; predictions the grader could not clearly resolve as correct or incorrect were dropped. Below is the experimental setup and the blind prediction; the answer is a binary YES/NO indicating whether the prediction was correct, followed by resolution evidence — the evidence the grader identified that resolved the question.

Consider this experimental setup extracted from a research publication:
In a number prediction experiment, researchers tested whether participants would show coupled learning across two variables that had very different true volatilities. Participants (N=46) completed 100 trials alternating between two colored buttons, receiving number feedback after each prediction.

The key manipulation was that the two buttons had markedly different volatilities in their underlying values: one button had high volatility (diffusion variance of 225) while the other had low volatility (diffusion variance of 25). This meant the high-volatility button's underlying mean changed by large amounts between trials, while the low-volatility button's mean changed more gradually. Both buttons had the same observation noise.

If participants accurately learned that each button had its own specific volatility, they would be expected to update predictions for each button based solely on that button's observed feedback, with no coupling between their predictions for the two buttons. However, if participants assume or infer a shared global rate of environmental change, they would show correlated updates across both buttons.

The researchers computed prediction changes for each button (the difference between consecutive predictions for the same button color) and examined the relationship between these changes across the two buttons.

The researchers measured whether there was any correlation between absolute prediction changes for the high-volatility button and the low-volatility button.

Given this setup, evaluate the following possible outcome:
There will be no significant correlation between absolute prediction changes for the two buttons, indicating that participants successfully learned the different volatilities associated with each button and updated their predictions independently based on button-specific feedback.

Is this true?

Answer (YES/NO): NO